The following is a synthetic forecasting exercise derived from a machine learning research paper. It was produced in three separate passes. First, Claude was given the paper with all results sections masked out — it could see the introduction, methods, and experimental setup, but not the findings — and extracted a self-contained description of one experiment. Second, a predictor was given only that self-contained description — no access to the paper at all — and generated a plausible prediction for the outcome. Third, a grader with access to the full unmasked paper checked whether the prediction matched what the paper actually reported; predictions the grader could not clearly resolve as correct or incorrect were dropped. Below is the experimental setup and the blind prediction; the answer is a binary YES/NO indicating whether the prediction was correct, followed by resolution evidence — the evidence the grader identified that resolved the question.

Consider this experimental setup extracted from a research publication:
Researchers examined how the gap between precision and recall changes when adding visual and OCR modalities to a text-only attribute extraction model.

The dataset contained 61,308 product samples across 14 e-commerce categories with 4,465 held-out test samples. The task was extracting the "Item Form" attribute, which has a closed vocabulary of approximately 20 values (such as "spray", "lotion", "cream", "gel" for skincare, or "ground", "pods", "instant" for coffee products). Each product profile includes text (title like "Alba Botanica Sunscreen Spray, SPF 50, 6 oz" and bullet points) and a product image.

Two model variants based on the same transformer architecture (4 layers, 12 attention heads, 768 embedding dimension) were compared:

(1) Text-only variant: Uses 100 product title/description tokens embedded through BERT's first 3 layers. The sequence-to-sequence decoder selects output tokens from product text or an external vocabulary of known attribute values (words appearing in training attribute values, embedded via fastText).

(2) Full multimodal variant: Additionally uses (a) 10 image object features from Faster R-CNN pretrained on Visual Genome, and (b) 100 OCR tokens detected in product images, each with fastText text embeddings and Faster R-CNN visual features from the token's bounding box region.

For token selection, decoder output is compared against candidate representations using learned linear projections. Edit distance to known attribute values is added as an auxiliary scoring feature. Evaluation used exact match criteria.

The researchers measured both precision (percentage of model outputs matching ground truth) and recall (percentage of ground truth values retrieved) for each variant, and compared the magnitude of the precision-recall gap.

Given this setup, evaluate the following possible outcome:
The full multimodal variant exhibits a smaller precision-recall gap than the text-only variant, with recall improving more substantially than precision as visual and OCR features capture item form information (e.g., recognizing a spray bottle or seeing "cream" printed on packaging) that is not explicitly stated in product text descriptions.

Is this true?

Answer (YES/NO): YES